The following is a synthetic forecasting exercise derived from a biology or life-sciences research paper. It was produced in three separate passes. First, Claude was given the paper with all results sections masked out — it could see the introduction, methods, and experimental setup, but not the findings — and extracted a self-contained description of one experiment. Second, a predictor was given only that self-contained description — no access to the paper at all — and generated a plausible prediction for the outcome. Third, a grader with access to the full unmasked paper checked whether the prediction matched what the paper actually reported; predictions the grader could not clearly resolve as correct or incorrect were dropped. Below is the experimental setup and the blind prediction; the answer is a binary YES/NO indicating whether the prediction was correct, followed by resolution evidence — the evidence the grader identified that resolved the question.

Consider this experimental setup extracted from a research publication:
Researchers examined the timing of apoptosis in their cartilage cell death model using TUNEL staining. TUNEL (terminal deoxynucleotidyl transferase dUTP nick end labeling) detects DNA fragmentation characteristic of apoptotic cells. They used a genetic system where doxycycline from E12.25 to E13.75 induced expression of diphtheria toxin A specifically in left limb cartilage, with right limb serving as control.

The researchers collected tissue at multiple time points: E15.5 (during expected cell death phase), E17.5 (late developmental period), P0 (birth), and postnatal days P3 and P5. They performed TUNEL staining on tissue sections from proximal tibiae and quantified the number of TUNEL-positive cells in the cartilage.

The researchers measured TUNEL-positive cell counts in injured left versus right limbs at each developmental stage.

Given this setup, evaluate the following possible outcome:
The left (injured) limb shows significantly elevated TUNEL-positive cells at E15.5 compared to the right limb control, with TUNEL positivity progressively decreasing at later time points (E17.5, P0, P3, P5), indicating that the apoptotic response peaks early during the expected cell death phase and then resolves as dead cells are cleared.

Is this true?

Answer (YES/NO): NO